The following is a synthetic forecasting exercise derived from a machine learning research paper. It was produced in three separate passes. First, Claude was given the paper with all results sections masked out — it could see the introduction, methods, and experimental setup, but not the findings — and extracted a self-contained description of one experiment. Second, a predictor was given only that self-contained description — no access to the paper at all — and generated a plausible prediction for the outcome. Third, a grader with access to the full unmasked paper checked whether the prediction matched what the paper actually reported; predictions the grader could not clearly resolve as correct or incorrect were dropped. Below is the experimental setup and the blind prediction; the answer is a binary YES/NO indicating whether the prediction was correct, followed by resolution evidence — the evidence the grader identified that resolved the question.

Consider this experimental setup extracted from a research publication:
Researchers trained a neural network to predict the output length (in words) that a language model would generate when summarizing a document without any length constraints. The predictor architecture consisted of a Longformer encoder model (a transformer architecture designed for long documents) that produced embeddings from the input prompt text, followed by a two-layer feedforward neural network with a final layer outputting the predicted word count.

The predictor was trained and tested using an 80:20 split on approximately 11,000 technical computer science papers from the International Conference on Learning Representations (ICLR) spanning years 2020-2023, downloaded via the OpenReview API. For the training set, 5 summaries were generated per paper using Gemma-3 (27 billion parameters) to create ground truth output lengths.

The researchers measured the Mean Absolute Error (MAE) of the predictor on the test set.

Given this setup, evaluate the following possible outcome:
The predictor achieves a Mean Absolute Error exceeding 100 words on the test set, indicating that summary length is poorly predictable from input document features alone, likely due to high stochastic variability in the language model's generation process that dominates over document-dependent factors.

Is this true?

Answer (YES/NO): NO